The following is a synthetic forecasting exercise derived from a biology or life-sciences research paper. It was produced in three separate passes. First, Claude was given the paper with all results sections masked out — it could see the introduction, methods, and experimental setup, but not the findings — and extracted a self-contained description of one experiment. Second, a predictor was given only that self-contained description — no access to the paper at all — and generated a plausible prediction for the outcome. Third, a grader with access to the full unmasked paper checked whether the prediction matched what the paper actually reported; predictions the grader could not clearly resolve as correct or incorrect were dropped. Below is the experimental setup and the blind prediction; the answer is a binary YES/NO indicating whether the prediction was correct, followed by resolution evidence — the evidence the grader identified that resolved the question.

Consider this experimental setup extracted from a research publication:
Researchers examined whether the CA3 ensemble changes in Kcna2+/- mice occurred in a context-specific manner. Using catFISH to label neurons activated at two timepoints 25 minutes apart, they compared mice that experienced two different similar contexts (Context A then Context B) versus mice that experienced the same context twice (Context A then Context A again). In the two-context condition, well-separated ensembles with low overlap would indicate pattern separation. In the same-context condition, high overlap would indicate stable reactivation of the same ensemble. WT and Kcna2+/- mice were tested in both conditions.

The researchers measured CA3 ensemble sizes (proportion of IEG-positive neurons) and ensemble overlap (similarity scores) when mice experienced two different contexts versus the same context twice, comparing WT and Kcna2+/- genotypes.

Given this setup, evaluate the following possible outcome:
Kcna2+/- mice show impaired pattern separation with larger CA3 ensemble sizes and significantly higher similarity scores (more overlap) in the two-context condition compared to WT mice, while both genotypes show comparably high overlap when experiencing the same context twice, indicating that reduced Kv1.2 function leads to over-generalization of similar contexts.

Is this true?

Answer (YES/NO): YES